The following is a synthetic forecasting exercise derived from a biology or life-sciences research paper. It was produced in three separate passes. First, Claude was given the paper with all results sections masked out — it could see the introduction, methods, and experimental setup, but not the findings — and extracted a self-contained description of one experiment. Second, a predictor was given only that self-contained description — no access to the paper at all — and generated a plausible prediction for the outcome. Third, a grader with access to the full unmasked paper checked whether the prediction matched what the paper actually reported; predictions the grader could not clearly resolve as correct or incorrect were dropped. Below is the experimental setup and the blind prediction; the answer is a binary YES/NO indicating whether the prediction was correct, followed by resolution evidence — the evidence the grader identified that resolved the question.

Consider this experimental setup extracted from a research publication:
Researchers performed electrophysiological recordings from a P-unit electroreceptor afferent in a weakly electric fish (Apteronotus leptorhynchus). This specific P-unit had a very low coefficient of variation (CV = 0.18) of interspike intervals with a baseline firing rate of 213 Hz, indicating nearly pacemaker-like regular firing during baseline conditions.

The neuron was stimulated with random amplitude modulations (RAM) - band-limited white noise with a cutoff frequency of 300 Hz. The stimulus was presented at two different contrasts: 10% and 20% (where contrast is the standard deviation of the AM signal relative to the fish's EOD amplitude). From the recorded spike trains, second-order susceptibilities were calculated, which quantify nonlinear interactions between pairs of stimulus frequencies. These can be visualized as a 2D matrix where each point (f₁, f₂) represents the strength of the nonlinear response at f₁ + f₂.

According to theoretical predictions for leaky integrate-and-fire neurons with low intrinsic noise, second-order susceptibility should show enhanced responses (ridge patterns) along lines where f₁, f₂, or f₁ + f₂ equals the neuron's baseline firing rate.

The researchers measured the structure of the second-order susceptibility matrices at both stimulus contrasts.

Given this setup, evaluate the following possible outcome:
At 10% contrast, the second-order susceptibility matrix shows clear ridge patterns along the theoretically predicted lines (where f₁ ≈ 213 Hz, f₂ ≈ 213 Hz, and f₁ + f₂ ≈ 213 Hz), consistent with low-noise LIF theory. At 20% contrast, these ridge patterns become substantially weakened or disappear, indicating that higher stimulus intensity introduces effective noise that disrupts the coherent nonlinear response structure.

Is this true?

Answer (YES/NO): NO